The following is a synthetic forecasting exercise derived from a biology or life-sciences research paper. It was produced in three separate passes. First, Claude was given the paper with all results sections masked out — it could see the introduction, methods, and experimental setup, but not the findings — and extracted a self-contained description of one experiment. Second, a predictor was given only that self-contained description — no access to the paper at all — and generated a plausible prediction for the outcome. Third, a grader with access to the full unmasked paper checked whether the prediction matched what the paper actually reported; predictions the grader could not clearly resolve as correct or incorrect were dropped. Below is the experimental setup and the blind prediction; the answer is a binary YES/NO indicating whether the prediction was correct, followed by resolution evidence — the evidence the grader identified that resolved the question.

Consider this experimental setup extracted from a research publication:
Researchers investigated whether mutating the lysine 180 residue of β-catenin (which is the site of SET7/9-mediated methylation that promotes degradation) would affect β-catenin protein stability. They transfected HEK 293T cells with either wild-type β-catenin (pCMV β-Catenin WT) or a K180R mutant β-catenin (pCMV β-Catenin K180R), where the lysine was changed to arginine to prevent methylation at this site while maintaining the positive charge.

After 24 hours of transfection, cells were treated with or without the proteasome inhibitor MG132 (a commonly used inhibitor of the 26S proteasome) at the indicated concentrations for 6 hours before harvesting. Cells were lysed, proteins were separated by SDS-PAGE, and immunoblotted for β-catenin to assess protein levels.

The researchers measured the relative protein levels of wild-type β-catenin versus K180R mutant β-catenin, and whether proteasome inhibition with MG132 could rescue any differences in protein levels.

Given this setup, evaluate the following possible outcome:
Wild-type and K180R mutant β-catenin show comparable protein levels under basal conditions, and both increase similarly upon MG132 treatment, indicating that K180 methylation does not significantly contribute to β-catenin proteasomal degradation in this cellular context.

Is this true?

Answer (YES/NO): NO